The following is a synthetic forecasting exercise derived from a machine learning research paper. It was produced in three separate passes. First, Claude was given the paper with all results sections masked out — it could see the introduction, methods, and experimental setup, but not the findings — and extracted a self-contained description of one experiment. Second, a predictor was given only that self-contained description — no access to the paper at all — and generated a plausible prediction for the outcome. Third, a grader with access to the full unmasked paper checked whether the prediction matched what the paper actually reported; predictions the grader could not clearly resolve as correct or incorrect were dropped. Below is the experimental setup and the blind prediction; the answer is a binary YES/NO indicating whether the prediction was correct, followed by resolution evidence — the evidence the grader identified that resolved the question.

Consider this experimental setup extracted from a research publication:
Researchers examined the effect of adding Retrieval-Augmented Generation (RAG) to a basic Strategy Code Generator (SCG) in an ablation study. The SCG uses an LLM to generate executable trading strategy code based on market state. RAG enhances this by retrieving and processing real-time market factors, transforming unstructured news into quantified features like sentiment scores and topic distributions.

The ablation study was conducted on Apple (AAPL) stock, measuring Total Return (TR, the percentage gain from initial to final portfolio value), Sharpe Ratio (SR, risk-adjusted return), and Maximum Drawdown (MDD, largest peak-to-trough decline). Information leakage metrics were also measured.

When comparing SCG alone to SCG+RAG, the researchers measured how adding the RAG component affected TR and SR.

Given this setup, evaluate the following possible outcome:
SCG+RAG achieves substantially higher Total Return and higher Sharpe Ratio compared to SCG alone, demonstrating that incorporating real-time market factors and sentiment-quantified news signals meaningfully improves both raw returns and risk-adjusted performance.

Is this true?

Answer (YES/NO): YES